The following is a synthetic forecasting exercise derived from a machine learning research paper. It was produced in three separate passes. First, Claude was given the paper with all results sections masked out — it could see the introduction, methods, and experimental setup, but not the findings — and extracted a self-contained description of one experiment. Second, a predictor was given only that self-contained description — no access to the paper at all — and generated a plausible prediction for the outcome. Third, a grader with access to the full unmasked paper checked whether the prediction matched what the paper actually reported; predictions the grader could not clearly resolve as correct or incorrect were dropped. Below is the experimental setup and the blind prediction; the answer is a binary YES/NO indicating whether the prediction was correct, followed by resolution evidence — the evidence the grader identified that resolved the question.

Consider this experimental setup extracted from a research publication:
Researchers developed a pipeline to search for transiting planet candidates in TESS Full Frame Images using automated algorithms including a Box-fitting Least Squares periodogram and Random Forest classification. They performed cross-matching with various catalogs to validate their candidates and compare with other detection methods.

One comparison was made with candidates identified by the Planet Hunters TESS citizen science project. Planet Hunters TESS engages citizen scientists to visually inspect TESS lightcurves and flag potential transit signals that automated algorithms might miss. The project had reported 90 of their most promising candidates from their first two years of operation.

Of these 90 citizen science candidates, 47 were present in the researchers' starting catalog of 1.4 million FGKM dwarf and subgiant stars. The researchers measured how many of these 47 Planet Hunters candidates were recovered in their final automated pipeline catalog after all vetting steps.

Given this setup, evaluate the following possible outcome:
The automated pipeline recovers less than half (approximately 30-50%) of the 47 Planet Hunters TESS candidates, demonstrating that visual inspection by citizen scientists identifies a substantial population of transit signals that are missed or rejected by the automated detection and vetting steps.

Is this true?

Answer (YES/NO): NO